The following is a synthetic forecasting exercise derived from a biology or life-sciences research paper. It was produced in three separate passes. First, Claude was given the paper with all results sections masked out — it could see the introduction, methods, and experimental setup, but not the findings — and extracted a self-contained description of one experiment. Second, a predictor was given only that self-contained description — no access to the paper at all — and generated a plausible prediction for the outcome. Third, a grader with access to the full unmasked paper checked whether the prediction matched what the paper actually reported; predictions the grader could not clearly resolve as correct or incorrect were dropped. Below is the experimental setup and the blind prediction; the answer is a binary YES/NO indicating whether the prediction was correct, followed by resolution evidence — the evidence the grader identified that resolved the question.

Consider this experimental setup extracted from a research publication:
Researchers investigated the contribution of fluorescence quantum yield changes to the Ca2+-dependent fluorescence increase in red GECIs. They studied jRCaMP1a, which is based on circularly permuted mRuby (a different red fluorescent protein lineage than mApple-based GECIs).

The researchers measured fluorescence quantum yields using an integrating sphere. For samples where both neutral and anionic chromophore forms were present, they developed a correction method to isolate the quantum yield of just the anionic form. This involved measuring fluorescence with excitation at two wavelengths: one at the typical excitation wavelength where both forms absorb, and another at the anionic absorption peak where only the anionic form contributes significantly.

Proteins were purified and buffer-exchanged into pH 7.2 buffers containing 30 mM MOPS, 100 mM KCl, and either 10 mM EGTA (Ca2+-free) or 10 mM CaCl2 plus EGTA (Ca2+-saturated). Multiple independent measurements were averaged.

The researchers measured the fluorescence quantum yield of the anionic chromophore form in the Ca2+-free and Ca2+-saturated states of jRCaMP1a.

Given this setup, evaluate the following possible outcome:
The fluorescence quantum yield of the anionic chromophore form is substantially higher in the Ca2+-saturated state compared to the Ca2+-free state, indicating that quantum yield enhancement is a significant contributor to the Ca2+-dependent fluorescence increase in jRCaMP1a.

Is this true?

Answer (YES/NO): YES